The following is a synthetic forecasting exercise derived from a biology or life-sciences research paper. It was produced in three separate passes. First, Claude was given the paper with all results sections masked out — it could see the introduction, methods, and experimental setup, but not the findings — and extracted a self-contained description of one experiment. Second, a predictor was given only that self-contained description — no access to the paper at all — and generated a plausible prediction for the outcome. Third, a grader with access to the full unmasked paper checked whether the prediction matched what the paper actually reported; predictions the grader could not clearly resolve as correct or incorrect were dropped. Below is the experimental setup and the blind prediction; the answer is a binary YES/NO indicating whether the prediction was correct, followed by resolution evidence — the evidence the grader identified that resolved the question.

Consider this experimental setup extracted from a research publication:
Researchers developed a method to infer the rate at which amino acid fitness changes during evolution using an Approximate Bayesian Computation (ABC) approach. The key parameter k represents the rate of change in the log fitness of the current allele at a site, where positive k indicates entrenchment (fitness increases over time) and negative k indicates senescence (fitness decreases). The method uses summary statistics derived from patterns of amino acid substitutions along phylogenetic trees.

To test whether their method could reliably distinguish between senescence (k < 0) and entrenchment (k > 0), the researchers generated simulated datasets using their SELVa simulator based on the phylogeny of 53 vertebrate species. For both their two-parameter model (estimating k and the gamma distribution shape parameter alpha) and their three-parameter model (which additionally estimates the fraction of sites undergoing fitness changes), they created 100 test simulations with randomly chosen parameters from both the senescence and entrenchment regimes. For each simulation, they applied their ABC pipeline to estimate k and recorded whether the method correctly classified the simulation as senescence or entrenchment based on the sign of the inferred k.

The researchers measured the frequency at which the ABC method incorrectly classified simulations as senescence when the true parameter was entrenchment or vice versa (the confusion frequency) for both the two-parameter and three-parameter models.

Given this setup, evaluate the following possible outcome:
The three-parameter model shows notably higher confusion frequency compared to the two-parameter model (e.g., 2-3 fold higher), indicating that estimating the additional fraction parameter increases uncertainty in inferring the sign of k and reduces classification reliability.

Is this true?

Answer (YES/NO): NO